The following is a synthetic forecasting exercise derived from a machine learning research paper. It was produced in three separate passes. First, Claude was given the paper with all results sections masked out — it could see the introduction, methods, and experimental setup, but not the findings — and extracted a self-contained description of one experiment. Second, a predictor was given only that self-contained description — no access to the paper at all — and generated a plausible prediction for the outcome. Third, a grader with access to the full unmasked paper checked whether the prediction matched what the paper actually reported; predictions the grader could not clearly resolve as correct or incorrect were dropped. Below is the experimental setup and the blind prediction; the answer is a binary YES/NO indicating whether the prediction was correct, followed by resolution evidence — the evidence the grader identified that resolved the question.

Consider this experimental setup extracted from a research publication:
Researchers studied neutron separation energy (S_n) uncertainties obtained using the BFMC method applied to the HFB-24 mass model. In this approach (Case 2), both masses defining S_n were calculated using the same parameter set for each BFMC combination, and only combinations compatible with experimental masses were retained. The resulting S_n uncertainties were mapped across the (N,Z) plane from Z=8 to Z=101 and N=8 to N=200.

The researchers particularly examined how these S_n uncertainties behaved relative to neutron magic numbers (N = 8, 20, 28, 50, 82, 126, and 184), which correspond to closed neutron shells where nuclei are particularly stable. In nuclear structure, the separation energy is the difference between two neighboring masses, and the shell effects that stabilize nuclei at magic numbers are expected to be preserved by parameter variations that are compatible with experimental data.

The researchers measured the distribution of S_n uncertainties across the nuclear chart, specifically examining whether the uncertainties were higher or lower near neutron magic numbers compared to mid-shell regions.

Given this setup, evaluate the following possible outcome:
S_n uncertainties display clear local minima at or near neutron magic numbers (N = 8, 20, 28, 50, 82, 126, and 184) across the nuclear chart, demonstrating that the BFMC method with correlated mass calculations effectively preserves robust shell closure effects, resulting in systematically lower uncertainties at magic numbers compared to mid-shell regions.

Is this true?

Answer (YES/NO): YES